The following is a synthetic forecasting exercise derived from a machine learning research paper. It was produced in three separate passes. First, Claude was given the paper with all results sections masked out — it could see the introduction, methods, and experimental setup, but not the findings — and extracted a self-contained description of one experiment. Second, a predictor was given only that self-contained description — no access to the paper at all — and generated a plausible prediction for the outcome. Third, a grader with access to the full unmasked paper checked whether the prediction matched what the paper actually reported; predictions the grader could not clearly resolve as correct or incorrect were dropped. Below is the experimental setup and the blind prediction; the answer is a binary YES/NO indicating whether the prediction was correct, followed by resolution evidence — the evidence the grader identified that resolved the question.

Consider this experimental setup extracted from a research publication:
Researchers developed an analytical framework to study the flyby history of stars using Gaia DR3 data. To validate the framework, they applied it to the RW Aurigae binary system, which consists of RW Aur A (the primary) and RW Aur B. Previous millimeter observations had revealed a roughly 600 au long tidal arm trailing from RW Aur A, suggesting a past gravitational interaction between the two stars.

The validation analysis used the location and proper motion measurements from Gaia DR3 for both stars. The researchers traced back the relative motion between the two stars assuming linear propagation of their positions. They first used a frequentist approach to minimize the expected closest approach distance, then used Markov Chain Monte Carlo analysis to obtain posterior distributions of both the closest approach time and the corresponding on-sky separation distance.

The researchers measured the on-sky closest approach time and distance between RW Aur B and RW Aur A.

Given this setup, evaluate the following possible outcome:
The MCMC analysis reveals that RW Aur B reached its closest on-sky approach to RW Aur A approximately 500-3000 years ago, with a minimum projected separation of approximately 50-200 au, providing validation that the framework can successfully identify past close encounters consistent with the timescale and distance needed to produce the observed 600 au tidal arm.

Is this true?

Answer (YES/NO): NO